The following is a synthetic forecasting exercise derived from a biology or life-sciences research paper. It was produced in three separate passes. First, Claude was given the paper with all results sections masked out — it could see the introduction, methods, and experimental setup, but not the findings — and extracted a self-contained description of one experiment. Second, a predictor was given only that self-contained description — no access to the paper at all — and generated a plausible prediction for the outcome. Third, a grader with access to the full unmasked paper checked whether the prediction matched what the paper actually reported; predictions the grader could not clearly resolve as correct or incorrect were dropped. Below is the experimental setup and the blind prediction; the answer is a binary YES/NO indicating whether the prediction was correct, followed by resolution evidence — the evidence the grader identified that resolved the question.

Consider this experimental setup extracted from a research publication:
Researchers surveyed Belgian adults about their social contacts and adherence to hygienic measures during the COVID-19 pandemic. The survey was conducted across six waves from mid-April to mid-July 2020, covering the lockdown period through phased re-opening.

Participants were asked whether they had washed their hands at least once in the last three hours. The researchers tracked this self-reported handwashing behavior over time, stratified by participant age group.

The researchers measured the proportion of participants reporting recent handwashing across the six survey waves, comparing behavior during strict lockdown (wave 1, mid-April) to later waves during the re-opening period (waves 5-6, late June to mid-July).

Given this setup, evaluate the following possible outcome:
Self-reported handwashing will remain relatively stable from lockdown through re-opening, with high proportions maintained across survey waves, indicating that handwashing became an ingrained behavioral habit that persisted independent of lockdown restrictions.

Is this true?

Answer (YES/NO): YES